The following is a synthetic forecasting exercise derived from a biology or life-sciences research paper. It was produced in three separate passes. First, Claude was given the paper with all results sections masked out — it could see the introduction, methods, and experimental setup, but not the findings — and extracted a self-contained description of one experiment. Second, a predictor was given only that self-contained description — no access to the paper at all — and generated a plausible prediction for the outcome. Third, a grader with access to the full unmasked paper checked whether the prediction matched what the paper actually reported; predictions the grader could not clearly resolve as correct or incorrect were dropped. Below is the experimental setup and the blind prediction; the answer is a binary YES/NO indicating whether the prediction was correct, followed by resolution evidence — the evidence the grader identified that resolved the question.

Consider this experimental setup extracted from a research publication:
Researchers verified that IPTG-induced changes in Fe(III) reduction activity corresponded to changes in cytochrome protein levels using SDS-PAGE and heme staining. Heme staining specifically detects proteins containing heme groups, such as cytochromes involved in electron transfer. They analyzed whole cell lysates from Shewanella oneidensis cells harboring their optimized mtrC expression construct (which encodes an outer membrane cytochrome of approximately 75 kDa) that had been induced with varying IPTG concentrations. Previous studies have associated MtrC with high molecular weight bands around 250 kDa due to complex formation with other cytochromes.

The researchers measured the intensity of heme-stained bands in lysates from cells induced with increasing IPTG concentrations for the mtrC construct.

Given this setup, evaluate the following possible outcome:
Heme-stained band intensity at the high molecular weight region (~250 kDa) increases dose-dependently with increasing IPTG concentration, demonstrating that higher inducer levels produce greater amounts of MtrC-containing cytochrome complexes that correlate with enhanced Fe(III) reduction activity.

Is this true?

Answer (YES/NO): YES